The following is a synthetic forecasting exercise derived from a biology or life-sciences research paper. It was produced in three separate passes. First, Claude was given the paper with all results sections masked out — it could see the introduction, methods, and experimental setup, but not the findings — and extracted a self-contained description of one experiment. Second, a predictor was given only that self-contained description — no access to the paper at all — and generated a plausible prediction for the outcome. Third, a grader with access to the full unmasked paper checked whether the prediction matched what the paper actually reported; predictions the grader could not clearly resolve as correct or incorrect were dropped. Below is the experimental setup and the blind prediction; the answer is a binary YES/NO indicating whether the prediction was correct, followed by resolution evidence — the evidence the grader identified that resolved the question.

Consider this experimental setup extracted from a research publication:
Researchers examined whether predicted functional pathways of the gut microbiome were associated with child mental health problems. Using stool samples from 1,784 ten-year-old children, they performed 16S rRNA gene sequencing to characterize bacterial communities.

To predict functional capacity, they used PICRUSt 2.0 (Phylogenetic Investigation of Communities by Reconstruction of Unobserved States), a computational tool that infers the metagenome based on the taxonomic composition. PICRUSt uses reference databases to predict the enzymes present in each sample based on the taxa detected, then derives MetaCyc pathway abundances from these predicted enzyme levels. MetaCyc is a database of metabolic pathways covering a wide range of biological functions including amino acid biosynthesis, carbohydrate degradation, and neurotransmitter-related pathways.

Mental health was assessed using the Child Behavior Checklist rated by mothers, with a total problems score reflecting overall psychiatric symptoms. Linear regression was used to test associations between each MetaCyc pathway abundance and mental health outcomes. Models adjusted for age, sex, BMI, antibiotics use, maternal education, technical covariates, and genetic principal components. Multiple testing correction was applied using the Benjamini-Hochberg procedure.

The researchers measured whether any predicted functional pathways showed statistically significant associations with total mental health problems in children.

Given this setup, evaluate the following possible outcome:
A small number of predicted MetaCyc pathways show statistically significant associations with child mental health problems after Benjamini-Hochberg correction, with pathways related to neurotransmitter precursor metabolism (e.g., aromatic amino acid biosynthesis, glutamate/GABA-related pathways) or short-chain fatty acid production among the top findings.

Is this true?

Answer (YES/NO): NO